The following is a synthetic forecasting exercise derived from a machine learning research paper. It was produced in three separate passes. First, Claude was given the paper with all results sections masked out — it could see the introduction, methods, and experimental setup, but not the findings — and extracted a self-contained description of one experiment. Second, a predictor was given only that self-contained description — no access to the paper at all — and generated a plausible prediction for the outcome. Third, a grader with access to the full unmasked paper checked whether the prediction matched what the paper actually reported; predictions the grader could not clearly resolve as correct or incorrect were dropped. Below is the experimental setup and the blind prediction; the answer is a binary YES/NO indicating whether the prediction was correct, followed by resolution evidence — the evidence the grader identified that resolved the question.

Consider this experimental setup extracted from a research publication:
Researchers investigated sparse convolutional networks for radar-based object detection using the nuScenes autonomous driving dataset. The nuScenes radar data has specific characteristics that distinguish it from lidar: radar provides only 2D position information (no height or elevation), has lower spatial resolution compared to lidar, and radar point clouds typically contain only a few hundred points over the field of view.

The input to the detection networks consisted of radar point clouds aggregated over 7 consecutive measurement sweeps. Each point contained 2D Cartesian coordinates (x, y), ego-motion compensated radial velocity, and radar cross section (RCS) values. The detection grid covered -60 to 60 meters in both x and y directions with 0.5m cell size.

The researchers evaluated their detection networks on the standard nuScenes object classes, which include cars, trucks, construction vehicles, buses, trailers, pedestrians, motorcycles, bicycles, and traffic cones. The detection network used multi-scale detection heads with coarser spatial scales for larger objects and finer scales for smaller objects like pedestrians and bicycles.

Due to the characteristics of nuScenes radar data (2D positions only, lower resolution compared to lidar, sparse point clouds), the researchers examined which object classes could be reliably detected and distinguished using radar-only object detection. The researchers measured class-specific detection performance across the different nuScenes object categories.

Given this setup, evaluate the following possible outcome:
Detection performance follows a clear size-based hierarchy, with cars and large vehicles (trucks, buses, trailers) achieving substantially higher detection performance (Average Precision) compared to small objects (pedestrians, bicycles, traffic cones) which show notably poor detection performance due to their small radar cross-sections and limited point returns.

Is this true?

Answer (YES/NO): NO